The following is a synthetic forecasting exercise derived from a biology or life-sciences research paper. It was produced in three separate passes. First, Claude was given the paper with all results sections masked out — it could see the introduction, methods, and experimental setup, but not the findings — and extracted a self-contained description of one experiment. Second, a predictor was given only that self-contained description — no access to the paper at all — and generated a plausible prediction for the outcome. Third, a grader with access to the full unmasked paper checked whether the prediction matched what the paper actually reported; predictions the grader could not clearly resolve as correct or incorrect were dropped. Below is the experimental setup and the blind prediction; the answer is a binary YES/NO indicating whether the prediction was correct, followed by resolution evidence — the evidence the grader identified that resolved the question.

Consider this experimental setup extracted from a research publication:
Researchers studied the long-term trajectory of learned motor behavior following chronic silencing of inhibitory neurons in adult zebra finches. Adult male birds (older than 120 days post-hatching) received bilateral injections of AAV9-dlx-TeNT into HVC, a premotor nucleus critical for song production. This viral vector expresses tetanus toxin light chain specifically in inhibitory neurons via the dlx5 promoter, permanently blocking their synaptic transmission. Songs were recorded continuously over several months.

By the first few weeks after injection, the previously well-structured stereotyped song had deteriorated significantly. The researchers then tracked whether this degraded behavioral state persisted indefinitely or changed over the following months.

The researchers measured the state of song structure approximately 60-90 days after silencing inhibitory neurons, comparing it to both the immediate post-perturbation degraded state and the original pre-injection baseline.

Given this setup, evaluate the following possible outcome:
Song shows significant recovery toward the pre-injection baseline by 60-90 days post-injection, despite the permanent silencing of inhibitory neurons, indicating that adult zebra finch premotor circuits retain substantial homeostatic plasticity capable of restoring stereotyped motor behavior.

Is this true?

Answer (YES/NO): YES